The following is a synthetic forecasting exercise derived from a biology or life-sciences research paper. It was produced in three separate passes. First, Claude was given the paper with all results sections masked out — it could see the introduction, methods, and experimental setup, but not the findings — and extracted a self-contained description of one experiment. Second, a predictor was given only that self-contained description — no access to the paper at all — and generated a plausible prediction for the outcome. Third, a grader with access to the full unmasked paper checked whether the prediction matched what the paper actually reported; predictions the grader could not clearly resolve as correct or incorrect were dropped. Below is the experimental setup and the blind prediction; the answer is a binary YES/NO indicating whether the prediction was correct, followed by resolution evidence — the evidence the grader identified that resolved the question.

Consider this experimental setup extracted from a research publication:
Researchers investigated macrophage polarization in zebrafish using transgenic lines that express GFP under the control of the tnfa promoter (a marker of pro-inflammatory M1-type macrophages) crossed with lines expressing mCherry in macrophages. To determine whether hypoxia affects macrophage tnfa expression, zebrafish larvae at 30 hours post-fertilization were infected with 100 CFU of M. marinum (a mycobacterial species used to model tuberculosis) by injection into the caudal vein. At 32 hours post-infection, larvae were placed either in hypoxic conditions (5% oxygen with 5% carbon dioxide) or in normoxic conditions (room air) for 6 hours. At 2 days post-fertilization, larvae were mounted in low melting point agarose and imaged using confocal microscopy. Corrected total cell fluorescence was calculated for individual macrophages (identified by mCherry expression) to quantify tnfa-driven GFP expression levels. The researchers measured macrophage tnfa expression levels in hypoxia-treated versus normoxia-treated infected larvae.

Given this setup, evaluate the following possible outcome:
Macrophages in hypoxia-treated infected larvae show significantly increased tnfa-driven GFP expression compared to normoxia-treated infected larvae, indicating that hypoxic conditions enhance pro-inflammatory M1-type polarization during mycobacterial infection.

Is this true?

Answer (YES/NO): NO